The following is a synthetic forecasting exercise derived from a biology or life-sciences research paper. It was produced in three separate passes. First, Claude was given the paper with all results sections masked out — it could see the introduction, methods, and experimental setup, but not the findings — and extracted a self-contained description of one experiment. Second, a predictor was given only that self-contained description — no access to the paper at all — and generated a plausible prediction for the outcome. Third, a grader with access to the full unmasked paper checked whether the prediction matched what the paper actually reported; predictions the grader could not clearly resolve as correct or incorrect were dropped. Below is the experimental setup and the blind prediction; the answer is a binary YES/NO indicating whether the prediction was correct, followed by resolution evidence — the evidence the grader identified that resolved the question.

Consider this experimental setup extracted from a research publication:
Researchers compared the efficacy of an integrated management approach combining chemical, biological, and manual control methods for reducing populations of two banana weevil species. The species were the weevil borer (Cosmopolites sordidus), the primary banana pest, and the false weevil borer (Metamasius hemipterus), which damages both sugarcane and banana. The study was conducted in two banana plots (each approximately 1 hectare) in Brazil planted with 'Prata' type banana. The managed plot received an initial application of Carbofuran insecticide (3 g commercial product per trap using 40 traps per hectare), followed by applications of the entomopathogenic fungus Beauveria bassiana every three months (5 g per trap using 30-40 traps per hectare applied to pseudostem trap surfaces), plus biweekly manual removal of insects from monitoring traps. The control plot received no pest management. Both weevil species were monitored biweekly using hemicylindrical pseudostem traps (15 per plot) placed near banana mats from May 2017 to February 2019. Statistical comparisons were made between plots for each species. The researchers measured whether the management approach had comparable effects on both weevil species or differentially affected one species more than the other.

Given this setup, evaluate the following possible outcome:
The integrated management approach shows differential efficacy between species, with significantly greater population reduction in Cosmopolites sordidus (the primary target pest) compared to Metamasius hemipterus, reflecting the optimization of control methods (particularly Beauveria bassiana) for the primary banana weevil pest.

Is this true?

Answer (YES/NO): YES